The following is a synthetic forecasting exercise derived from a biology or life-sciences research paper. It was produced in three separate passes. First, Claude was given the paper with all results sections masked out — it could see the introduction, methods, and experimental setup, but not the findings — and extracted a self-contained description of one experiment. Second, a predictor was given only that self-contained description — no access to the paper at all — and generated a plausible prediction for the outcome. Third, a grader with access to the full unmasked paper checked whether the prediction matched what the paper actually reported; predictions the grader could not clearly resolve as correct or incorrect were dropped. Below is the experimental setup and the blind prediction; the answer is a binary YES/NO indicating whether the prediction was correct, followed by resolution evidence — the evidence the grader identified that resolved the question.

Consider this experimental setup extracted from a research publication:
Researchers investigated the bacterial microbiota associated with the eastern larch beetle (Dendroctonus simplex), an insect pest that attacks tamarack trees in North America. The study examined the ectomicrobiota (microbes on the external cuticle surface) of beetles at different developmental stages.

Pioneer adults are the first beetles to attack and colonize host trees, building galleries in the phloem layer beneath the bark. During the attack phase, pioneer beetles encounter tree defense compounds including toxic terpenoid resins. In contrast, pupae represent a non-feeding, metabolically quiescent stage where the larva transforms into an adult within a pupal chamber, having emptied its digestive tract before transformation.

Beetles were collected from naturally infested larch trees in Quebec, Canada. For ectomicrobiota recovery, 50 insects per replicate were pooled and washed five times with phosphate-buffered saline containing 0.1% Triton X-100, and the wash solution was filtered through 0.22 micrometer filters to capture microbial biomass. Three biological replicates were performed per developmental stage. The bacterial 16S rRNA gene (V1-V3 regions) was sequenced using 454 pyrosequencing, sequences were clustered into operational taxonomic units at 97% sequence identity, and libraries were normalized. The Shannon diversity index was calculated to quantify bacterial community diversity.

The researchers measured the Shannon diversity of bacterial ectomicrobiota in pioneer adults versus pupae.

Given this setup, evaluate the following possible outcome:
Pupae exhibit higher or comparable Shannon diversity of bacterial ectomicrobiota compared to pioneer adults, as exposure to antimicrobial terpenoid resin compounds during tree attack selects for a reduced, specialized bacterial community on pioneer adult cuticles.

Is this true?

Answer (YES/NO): YES